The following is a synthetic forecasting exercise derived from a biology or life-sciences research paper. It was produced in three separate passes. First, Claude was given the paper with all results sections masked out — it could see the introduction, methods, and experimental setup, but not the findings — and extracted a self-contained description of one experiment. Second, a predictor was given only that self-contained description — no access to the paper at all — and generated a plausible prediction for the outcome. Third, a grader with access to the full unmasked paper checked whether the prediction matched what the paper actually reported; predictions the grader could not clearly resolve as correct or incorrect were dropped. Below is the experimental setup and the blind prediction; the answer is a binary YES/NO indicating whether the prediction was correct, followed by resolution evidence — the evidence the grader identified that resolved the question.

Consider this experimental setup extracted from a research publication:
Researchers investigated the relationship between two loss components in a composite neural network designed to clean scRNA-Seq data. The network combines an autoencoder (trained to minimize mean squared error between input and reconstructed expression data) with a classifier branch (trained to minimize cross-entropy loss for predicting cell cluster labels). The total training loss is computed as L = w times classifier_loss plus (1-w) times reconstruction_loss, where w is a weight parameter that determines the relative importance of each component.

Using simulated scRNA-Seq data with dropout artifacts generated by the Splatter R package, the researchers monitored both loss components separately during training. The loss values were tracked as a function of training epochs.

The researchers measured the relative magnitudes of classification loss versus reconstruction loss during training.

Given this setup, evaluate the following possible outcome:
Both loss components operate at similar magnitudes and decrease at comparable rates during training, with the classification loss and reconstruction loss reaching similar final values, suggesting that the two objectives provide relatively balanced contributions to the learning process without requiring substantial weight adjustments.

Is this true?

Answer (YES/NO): NO